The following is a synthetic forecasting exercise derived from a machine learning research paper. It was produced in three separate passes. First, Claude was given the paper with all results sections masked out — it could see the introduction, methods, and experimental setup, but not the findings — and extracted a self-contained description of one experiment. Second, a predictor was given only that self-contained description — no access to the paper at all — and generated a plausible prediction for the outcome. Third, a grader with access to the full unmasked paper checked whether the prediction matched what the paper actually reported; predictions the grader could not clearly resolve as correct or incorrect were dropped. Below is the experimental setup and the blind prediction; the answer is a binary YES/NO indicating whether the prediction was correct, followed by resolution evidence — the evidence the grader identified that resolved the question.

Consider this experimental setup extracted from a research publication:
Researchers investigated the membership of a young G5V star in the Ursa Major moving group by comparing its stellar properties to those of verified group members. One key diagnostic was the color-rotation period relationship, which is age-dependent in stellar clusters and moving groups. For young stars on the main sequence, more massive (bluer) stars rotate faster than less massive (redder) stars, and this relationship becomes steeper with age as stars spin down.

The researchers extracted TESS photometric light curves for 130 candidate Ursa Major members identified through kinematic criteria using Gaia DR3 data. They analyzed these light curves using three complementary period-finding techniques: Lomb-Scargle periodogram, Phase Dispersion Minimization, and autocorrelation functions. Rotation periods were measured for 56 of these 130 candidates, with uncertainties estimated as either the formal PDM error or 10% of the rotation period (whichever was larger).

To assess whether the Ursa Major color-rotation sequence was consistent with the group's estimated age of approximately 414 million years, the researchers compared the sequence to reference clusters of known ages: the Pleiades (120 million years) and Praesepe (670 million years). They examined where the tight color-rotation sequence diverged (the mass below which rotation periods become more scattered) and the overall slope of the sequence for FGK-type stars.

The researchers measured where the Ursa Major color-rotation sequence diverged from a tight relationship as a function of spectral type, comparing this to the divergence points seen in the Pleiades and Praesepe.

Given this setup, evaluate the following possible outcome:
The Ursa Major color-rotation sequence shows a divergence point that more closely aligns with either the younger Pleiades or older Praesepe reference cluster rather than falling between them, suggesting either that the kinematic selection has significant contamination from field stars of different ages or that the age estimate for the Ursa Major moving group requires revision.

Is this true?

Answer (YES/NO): NO